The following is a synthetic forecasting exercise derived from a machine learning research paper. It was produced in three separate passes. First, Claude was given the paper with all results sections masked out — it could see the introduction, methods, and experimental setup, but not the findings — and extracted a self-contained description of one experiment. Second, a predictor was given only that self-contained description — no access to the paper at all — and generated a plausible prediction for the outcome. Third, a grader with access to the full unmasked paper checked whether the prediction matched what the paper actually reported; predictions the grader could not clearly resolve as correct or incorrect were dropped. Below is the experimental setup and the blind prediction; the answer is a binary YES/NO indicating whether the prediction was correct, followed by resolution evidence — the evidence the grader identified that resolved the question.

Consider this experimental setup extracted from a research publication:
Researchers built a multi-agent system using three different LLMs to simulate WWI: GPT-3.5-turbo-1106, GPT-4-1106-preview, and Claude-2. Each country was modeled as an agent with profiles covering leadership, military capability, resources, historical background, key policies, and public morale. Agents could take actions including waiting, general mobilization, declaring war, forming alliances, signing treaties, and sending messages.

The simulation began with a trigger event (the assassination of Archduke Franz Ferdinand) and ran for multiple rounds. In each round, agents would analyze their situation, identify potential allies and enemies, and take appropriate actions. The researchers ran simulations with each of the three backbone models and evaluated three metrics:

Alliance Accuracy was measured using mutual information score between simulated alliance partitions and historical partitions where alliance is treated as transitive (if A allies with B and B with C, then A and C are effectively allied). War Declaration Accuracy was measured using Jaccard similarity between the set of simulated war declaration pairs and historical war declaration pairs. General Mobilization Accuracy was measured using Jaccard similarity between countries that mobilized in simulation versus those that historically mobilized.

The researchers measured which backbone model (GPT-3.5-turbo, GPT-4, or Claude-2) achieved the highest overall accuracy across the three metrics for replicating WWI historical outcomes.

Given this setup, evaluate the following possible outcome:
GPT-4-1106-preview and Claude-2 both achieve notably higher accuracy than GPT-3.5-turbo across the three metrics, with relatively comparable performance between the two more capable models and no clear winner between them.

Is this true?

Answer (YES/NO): NO